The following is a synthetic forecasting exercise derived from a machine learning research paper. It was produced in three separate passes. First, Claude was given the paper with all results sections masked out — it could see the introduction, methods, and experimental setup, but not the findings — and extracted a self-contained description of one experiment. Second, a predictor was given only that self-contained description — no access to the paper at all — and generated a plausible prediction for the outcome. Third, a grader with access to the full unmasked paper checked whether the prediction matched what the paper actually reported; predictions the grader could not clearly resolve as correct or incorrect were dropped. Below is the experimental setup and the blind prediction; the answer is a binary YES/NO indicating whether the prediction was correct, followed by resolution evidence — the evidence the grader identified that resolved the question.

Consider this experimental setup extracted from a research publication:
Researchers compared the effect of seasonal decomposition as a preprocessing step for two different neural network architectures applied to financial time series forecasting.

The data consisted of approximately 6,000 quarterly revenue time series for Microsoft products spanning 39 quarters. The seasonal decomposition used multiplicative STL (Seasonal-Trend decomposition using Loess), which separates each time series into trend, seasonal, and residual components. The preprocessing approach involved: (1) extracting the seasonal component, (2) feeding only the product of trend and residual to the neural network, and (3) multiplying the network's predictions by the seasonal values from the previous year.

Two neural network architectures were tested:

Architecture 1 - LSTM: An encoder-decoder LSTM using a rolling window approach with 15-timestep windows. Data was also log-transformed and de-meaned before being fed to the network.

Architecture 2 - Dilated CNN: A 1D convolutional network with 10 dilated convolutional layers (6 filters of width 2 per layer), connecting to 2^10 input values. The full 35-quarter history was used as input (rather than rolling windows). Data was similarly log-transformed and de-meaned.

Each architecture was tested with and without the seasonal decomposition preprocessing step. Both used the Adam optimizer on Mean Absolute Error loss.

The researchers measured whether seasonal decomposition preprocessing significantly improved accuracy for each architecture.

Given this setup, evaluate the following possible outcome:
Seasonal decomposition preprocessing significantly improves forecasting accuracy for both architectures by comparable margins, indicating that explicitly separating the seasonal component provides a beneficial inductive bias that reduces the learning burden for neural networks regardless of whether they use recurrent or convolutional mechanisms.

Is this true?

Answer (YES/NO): NO